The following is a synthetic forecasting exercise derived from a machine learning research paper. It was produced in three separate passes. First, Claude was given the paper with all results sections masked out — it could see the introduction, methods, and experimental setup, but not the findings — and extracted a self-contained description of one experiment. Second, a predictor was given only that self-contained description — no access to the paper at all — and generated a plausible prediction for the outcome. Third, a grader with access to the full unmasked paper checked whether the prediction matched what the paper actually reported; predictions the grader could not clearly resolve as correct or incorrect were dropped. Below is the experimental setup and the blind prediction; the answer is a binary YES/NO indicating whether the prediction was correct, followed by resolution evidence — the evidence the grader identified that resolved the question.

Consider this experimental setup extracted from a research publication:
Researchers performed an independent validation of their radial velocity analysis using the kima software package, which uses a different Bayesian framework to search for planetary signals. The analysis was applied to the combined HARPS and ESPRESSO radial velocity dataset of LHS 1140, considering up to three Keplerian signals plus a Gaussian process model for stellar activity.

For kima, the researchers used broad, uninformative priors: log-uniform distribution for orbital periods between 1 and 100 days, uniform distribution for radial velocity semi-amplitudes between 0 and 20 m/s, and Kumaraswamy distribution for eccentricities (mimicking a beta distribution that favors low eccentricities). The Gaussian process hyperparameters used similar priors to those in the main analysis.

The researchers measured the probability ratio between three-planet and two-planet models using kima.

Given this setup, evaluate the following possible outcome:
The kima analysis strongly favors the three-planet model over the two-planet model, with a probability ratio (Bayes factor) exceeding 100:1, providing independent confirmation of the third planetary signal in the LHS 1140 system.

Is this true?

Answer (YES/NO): NO